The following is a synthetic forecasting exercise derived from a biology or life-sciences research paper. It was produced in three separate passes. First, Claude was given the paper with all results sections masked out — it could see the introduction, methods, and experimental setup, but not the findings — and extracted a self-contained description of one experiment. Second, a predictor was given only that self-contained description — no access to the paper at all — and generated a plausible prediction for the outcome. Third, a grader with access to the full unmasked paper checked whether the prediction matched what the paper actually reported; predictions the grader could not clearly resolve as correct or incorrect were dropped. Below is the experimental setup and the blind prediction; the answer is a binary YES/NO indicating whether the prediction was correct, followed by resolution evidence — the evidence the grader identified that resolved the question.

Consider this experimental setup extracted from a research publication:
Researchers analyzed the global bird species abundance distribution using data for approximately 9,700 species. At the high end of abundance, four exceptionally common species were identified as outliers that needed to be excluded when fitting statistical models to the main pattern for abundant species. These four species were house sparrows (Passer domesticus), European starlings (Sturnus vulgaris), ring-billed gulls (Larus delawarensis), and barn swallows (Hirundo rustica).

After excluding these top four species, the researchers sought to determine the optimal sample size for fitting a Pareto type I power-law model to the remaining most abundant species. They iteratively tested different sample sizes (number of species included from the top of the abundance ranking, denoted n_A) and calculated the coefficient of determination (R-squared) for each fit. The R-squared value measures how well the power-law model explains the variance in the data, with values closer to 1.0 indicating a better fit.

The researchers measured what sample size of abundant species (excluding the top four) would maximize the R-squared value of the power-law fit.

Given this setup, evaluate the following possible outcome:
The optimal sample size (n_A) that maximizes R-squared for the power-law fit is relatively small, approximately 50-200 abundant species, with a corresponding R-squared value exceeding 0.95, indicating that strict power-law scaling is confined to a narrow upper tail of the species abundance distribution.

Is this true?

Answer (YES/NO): NO